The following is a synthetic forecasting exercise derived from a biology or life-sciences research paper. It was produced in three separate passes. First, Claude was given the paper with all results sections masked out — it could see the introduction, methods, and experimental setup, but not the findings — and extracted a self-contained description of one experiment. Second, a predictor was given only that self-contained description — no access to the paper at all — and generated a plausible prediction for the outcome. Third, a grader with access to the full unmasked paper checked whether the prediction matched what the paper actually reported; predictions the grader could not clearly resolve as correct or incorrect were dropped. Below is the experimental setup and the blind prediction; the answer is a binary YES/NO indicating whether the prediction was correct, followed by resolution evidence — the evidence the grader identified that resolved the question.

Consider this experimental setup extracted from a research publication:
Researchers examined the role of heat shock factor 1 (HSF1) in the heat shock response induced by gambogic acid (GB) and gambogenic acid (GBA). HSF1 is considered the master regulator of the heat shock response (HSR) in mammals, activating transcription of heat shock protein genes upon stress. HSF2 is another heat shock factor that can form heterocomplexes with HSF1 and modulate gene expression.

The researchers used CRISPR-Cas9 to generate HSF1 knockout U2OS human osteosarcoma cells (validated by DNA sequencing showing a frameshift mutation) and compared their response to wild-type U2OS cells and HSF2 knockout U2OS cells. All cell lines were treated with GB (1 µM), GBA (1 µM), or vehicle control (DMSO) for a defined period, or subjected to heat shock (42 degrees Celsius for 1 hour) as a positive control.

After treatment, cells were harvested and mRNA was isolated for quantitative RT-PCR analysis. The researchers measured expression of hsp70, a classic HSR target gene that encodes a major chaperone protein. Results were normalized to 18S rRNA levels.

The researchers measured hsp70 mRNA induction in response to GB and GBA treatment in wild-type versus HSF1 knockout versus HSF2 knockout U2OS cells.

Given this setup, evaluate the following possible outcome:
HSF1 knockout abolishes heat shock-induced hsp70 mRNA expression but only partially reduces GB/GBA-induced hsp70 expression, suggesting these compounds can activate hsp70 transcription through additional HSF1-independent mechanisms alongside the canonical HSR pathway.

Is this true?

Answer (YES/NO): NO